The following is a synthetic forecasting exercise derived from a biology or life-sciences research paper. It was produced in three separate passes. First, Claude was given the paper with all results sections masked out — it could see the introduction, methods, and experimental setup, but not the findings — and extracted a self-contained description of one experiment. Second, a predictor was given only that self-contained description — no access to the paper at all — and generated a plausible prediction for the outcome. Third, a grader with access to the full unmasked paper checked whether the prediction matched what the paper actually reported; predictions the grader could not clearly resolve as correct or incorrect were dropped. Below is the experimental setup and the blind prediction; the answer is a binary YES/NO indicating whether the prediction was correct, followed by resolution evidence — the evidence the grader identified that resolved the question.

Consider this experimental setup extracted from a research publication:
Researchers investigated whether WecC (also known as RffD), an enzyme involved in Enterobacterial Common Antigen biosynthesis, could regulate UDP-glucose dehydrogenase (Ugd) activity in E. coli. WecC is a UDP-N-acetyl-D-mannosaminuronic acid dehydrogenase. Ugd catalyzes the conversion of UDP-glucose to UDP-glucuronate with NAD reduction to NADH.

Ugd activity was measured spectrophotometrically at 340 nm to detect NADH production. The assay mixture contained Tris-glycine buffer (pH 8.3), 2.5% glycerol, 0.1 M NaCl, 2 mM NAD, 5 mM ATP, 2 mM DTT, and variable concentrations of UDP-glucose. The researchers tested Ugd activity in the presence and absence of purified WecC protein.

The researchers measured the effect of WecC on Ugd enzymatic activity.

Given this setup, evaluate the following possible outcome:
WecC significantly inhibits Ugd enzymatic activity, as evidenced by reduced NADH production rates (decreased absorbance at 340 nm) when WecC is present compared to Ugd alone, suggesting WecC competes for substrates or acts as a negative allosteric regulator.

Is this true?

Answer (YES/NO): NO